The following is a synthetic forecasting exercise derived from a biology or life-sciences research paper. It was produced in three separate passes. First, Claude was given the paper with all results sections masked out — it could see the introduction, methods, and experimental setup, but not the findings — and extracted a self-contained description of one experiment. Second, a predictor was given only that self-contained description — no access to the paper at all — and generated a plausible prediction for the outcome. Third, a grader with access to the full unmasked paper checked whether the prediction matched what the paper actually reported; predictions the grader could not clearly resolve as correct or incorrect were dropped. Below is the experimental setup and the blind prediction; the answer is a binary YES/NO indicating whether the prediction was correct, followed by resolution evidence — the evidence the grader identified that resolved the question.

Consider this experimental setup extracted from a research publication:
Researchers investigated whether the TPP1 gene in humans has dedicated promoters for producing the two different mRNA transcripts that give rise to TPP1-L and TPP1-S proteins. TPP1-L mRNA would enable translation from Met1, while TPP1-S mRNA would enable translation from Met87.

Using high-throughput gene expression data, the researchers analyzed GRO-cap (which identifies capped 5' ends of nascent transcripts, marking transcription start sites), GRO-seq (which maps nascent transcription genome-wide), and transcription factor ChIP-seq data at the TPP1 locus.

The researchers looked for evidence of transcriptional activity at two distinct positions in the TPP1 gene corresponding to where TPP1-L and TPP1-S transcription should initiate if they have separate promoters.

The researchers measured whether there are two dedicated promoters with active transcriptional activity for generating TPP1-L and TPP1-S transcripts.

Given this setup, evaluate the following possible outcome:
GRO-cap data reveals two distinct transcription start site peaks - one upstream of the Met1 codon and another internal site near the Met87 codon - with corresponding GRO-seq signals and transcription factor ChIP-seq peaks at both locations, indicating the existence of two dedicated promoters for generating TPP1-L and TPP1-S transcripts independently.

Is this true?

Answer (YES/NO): YES